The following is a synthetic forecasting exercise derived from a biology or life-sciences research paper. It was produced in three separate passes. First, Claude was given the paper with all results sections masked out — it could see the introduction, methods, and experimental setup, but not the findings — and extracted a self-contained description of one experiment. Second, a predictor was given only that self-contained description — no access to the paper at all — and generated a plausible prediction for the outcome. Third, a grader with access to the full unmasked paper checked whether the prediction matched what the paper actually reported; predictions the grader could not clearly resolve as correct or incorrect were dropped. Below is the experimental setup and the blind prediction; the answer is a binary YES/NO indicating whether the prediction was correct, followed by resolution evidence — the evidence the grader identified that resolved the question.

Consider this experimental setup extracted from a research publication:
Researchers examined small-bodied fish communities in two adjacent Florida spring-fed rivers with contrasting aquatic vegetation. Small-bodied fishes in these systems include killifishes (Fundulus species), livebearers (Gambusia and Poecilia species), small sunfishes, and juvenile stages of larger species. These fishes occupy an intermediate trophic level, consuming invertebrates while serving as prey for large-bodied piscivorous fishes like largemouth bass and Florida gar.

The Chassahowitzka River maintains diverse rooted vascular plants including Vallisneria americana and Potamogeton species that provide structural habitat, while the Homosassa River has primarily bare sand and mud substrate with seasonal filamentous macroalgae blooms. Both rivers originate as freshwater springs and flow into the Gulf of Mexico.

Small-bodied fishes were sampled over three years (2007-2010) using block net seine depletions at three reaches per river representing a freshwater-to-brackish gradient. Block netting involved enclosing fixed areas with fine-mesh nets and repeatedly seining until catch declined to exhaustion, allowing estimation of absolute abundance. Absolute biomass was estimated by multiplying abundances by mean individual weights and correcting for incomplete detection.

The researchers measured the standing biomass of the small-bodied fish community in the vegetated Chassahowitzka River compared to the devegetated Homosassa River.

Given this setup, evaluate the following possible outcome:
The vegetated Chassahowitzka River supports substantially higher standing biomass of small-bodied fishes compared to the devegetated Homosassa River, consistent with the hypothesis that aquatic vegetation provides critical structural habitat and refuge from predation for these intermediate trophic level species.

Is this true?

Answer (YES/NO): YES